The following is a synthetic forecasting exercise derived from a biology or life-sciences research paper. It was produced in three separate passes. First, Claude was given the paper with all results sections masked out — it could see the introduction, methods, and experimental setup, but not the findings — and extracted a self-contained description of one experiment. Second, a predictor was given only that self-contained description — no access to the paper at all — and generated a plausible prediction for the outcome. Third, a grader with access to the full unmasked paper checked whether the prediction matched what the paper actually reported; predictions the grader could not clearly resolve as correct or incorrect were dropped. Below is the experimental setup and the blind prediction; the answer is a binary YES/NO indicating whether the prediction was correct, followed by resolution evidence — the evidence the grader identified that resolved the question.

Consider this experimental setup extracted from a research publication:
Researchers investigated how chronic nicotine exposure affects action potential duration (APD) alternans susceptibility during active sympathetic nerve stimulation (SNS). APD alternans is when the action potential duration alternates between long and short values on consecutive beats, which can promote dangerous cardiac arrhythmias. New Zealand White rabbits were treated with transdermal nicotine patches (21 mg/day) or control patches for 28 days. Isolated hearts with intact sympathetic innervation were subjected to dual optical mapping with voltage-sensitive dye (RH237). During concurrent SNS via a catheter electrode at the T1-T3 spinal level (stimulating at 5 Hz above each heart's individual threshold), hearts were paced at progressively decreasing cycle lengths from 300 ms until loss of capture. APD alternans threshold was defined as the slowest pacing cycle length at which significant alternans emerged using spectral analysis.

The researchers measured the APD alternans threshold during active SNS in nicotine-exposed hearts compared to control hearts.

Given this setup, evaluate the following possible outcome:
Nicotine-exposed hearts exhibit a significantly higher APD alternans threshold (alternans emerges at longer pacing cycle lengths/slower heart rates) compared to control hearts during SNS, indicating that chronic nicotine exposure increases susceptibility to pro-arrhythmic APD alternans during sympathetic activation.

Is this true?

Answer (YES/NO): YES